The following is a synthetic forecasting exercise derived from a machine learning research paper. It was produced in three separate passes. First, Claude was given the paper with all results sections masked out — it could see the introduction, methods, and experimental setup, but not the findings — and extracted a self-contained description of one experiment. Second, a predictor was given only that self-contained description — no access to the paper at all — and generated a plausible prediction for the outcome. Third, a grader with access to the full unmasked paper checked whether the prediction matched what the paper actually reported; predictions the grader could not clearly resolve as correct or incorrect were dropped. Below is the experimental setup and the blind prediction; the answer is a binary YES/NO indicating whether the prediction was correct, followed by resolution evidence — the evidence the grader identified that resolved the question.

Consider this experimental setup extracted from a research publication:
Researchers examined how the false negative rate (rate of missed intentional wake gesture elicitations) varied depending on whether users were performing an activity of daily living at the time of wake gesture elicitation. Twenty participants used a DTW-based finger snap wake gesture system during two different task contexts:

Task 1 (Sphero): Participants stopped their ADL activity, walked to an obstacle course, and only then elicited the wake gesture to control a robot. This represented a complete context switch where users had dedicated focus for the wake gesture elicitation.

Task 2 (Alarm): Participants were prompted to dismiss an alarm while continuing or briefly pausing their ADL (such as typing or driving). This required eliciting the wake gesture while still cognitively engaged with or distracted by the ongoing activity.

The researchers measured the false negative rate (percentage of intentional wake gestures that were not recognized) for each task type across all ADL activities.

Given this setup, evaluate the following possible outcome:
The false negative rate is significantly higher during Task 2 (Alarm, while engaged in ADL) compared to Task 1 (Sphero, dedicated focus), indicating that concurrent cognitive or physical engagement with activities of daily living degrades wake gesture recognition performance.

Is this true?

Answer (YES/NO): YES